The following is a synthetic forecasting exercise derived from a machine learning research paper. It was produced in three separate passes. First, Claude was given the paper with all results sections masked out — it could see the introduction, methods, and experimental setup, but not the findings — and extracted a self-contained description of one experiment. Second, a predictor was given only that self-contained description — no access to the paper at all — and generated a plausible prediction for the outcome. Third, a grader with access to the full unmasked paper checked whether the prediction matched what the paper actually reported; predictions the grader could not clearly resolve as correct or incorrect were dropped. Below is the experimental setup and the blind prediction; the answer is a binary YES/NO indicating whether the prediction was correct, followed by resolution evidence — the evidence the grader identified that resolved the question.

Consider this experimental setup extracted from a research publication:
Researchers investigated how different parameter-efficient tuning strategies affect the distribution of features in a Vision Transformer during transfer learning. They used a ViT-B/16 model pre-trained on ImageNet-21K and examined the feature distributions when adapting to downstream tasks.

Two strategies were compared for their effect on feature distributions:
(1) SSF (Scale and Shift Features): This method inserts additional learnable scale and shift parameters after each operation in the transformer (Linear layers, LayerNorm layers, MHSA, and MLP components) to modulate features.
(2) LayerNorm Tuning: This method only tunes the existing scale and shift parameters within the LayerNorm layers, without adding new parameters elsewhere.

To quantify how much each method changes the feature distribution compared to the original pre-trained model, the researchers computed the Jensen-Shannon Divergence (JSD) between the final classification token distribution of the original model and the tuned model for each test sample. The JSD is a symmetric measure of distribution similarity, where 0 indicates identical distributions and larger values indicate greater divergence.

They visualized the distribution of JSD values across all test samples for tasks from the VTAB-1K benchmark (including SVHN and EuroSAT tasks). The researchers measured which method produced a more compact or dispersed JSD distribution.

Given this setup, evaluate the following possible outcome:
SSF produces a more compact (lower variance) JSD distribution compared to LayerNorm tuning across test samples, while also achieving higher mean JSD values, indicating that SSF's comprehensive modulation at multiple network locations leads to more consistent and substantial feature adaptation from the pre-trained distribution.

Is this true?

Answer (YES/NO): NO